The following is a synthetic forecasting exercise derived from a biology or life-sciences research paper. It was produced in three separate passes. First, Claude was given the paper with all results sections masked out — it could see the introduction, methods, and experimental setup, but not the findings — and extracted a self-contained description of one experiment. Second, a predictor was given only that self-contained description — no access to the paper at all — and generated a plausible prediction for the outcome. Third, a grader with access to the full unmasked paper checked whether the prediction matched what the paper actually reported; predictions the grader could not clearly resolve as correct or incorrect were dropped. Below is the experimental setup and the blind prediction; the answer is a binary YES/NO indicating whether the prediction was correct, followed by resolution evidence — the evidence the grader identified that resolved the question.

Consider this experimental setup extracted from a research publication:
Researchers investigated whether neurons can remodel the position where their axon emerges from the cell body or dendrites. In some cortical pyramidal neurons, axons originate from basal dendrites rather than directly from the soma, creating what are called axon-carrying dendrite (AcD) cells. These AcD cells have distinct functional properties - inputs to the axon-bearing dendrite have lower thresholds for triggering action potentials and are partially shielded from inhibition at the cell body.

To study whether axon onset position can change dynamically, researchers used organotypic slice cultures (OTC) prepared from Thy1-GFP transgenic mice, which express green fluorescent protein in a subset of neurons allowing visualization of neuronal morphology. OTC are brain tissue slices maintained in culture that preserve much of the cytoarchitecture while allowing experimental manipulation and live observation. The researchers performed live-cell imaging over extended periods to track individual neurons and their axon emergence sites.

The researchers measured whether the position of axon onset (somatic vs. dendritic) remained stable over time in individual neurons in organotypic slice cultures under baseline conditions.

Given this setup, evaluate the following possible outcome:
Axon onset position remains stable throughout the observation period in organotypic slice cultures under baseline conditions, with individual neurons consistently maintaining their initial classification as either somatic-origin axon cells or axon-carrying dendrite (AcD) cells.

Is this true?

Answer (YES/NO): NO